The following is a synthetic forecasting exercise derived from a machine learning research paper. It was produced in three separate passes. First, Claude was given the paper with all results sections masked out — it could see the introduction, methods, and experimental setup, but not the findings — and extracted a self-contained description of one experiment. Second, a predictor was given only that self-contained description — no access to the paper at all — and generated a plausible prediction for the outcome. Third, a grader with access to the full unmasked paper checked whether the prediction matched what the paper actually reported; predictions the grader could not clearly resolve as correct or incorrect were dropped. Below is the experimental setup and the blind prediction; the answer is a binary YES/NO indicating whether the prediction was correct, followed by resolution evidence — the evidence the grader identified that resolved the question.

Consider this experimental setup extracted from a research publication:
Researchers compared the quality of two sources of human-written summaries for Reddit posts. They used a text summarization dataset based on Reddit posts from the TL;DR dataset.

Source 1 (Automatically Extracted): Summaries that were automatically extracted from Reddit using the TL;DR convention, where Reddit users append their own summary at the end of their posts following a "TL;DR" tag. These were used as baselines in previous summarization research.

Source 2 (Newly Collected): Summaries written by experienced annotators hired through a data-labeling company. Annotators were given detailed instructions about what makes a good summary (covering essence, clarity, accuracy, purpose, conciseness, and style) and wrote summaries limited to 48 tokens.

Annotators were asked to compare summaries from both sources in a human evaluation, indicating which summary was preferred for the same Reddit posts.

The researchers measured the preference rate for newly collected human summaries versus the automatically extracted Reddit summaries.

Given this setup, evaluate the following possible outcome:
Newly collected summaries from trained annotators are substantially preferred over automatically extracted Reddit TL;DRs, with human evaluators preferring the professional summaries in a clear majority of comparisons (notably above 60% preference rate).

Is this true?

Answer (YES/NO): YES